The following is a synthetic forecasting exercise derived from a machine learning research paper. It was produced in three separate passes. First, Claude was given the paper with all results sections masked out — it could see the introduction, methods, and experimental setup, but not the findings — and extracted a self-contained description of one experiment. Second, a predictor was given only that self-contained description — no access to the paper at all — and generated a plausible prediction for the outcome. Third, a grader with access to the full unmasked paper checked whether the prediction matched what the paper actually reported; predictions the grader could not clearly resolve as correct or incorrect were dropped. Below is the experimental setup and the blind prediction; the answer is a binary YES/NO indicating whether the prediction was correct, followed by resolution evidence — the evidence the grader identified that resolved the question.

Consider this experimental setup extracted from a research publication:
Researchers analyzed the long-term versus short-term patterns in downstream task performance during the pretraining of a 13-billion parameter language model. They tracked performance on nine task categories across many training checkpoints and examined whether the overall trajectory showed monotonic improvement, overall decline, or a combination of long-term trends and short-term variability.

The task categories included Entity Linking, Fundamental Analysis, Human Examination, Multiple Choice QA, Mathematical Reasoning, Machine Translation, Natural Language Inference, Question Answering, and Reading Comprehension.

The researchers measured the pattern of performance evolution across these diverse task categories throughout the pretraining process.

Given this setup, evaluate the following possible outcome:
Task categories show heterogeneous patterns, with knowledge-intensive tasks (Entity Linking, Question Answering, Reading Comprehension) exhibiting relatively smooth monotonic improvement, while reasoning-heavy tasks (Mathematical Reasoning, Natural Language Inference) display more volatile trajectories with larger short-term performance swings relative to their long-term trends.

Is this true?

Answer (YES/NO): NO